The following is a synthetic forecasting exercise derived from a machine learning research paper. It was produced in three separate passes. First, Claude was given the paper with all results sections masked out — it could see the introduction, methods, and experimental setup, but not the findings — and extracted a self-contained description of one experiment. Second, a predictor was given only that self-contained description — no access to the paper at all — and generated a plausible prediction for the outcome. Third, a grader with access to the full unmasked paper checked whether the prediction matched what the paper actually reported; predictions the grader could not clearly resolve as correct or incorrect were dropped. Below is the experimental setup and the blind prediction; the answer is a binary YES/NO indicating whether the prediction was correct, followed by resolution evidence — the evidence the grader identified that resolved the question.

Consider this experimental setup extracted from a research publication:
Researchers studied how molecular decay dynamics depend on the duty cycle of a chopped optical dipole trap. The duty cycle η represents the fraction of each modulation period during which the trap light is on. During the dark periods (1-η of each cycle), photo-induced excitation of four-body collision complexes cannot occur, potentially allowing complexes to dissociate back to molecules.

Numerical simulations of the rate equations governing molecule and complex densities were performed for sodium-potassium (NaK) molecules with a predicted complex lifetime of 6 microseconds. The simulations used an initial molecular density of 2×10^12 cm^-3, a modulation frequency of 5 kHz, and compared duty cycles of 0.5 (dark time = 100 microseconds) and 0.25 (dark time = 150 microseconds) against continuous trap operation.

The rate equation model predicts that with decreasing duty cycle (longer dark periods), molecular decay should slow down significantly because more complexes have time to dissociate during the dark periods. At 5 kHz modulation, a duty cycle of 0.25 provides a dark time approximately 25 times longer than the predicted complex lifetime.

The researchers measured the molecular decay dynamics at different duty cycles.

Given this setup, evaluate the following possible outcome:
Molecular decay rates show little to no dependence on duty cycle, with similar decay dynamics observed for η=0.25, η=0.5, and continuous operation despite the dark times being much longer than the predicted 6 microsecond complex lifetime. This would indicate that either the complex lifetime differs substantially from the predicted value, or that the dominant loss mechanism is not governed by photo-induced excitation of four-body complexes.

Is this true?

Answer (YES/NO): YES